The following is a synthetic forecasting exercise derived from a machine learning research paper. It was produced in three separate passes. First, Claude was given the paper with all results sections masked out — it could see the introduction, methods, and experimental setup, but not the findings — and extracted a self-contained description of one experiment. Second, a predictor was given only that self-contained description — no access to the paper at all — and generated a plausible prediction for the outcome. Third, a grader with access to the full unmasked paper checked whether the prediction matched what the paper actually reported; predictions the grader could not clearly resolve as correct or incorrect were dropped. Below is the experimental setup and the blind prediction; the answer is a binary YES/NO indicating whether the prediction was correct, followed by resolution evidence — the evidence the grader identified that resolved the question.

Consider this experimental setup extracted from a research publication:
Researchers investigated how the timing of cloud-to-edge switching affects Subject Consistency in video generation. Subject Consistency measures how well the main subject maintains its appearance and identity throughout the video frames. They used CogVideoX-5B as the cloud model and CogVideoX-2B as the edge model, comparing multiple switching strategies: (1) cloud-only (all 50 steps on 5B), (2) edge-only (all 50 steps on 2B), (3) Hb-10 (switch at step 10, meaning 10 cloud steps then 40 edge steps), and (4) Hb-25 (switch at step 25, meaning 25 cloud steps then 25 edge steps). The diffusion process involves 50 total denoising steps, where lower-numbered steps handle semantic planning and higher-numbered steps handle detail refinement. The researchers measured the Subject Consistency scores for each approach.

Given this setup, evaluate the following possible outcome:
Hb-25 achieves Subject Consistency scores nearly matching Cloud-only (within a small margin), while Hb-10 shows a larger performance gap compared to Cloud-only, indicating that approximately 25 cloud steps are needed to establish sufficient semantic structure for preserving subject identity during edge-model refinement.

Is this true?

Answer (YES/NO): NO